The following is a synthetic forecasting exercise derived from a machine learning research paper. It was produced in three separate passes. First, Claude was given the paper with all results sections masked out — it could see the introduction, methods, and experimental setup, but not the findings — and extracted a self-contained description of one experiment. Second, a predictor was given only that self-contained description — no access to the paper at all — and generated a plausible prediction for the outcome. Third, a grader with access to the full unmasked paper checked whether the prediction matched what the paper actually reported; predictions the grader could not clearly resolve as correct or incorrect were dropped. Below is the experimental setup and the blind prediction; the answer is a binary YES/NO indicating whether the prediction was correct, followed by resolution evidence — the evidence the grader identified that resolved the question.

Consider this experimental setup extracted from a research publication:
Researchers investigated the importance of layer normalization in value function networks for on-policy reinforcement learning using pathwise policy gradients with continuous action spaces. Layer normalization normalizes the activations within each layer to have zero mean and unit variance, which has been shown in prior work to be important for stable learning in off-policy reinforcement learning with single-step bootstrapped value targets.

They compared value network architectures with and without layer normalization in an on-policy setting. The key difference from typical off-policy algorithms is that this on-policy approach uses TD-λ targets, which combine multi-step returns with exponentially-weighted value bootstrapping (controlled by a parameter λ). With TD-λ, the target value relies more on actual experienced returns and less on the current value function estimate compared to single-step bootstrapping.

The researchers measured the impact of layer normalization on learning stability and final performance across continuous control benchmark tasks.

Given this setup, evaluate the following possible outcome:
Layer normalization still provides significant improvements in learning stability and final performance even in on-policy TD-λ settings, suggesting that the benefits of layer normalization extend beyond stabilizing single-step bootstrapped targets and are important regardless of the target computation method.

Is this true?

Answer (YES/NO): NO